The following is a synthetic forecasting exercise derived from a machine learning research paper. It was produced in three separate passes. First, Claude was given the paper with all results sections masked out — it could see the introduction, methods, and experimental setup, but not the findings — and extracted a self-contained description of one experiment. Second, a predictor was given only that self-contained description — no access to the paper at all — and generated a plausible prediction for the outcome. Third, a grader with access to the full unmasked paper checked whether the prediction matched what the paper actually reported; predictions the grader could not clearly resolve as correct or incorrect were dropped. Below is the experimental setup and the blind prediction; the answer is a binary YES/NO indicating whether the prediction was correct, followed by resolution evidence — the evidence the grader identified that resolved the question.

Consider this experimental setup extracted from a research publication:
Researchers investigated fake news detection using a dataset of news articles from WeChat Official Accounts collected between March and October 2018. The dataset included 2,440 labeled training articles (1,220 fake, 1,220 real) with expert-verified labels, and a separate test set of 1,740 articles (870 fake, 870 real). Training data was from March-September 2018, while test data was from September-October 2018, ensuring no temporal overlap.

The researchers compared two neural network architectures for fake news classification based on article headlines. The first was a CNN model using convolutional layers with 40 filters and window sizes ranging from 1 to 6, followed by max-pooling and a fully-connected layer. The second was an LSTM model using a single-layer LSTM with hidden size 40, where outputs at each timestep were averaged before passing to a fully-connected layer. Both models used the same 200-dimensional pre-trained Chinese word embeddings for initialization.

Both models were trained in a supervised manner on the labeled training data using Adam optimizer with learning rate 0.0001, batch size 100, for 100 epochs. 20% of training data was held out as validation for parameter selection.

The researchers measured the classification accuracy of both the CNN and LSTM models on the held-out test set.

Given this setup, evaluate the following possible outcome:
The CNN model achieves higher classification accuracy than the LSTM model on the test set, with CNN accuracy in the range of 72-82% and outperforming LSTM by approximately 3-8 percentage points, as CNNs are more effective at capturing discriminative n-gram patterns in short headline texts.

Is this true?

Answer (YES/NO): NO